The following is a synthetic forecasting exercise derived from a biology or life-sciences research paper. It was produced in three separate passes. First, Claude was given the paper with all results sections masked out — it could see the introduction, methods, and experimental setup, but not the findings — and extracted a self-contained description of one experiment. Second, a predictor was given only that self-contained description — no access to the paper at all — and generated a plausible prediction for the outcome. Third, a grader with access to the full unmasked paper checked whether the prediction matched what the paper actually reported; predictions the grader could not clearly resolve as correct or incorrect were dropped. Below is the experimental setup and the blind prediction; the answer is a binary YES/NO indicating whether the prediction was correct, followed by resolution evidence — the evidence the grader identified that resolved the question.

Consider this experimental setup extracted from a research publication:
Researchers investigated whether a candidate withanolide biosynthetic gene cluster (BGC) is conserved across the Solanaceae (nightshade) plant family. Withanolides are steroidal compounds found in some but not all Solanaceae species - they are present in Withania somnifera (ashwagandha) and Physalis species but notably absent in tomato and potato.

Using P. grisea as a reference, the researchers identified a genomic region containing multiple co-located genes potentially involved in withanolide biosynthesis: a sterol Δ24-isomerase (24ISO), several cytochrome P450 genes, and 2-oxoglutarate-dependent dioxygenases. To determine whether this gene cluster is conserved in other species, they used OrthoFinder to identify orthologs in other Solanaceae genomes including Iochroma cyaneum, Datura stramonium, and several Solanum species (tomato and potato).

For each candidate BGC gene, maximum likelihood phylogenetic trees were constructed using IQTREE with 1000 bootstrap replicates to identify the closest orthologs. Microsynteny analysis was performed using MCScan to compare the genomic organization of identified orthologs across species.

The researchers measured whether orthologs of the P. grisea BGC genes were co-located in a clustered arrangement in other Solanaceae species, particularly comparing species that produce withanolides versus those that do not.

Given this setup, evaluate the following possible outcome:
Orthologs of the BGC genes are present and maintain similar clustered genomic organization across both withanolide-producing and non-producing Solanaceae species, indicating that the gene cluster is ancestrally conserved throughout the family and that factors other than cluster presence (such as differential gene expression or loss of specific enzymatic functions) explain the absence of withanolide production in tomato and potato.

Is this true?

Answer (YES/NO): NO